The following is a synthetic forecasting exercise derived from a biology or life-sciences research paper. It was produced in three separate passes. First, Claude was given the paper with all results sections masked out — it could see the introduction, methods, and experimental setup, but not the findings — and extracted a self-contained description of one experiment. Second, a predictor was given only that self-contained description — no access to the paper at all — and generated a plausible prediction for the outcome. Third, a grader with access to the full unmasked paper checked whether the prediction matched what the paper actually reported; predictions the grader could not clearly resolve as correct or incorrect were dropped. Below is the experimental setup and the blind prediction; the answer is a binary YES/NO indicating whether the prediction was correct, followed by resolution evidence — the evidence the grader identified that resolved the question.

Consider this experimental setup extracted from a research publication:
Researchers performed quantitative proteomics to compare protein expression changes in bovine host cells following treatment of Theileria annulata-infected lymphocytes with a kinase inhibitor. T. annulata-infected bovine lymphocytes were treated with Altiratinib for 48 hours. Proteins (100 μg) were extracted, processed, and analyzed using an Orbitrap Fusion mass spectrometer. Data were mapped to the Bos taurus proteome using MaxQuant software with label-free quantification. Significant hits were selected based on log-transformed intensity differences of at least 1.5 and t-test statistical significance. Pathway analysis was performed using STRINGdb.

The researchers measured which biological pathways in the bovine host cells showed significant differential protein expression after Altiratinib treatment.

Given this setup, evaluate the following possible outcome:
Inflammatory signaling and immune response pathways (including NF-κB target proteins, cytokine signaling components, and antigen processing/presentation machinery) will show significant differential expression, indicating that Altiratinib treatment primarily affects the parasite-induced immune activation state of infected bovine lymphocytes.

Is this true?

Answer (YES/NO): NO